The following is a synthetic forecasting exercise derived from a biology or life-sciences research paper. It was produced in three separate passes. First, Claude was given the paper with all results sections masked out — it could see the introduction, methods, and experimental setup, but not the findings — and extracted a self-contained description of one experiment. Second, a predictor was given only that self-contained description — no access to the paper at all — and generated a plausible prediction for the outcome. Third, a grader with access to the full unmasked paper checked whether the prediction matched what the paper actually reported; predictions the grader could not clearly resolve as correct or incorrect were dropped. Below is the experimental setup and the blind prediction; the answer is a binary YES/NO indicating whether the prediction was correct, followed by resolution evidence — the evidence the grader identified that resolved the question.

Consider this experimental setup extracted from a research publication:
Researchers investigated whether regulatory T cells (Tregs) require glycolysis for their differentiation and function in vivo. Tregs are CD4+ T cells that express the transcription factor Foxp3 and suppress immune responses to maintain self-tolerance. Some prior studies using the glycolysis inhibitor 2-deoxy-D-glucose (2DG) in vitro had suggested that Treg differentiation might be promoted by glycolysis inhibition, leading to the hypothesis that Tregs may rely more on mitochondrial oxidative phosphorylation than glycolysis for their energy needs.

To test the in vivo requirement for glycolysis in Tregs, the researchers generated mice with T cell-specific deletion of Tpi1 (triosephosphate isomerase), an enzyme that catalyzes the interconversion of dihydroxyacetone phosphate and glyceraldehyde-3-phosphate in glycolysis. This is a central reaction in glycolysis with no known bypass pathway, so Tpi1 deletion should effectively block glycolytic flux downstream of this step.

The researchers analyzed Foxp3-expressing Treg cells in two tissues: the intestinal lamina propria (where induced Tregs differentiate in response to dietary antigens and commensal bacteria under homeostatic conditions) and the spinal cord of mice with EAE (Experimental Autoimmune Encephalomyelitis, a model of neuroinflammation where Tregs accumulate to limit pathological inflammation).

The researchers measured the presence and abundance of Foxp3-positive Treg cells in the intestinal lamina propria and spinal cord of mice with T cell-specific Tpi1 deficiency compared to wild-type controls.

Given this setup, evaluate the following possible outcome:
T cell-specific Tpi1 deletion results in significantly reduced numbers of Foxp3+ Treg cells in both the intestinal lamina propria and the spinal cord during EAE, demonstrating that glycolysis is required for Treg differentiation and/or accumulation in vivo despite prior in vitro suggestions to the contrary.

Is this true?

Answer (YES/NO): YES